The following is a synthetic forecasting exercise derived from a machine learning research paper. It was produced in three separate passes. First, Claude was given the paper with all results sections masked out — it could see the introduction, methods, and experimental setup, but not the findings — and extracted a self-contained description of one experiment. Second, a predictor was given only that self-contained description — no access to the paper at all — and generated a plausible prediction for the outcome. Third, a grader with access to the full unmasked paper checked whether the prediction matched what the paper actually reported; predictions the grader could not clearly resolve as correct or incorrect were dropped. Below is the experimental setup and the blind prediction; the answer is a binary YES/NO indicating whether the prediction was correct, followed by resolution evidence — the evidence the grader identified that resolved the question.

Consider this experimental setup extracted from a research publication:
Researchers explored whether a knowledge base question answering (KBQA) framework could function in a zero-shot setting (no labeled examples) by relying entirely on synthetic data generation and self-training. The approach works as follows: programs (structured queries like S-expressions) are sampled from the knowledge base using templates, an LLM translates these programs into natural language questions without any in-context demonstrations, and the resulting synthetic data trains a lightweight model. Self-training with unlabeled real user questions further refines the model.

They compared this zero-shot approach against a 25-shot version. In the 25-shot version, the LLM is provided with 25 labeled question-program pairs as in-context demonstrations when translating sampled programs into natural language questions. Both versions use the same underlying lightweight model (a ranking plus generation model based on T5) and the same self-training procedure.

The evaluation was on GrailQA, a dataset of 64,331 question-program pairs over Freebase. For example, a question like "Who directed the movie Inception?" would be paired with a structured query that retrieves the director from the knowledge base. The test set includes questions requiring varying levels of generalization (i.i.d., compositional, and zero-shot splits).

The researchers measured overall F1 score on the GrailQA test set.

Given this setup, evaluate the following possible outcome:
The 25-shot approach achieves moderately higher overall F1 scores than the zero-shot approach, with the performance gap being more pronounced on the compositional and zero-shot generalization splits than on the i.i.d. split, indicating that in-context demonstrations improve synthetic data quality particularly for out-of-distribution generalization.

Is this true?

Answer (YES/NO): NO